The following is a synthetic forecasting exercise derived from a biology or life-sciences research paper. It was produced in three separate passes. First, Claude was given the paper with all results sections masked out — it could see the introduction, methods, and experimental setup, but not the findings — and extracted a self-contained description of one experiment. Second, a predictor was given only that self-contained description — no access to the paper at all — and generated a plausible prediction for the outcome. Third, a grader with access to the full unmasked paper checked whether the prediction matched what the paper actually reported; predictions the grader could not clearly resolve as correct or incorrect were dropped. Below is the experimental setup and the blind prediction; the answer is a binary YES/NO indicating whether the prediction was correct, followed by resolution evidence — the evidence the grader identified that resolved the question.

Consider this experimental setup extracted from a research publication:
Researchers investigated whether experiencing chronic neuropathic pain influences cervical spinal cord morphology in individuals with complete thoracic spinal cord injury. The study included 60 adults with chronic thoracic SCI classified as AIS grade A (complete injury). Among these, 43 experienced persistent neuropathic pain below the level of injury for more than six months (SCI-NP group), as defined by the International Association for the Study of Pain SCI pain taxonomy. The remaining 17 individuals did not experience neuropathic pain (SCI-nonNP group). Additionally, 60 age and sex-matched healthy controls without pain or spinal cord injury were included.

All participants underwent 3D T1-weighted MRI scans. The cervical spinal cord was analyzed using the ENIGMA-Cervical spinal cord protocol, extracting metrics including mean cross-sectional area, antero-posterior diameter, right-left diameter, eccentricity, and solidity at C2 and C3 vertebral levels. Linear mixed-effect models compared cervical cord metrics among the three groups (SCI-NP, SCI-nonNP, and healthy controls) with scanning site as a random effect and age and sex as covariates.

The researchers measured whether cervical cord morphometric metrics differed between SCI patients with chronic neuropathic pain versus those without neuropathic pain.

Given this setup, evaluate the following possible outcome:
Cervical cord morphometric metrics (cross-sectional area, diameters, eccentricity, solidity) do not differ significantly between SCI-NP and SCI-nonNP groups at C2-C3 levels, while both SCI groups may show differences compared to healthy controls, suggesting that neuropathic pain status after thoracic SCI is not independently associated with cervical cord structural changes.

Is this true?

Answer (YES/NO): NO